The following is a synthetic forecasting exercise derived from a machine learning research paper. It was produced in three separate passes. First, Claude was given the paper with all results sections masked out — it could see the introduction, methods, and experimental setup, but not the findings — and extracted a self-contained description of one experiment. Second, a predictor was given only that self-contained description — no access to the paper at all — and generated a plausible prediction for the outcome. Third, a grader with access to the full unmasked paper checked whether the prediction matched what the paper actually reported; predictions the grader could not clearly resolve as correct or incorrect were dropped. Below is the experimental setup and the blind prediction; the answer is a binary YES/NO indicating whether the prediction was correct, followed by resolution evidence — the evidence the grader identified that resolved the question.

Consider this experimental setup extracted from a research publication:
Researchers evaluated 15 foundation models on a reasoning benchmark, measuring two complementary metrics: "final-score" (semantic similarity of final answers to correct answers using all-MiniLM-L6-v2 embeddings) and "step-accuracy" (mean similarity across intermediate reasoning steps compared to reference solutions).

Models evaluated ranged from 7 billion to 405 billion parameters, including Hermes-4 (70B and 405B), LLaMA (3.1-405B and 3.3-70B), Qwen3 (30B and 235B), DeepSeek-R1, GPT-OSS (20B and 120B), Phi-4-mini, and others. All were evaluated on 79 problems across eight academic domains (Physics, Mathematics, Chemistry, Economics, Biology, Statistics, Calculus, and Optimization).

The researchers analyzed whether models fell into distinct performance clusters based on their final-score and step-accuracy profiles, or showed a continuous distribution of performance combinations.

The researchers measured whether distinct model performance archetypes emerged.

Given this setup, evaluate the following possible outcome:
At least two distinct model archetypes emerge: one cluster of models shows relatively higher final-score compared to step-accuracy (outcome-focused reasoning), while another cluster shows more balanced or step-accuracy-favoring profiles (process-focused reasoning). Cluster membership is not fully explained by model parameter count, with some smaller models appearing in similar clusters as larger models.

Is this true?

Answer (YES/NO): YES